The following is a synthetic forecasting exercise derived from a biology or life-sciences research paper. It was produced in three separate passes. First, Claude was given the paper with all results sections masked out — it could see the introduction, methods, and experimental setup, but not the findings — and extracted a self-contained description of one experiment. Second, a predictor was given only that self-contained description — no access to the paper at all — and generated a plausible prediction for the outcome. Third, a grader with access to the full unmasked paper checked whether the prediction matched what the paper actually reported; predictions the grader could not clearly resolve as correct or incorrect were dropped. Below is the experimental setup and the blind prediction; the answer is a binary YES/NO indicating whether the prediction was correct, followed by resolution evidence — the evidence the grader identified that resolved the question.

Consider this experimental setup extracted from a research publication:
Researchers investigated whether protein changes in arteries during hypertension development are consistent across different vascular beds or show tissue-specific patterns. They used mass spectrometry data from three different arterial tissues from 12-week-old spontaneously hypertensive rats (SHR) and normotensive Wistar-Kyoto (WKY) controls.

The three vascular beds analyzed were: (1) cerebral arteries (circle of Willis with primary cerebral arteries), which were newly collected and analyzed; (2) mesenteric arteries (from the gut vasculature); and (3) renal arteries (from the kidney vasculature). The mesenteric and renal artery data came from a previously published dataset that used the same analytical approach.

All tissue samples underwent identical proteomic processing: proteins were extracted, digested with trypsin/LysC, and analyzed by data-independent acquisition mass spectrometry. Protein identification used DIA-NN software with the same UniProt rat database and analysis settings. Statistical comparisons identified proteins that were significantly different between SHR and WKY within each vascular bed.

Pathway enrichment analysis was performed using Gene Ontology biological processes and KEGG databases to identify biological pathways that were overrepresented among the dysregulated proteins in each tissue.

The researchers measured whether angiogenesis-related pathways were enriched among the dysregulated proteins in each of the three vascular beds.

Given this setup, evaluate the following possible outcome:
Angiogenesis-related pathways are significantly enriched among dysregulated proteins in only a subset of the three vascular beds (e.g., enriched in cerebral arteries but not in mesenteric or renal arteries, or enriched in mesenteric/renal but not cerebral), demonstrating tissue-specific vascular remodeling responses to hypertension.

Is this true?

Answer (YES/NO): YES